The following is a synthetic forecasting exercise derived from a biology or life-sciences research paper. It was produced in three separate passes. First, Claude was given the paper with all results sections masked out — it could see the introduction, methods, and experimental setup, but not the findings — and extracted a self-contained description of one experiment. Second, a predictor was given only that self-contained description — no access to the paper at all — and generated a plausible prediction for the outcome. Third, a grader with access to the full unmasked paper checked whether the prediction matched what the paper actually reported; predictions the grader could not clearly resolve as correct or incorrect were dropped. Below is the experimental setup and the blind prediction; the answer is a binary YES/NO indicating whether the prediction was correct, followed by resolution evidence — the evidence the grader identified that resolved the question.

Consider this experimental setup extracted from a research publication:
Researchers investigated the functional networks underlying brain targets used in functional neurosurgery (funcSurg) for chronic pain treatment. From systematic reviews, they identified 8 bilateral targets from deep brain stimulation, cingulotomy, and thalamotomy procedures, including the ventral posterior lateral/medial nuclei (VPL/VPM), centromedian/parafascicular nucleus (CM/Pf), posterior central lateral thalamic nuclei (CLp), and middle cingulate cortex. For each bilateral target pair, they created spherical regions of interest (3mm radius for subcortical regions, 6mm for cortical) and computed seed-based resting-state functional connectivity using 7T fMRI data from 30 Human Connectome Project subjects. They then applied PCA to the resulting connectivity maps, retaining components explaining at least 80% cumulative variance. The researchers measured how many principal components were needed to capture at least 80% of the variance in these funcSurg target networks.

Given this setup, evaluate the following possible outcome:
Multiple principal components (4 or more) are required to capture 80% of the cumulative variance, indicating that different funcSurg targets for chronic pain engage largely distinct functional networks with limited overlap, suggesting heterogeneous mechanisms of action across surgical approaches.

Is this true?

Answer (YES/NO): NO